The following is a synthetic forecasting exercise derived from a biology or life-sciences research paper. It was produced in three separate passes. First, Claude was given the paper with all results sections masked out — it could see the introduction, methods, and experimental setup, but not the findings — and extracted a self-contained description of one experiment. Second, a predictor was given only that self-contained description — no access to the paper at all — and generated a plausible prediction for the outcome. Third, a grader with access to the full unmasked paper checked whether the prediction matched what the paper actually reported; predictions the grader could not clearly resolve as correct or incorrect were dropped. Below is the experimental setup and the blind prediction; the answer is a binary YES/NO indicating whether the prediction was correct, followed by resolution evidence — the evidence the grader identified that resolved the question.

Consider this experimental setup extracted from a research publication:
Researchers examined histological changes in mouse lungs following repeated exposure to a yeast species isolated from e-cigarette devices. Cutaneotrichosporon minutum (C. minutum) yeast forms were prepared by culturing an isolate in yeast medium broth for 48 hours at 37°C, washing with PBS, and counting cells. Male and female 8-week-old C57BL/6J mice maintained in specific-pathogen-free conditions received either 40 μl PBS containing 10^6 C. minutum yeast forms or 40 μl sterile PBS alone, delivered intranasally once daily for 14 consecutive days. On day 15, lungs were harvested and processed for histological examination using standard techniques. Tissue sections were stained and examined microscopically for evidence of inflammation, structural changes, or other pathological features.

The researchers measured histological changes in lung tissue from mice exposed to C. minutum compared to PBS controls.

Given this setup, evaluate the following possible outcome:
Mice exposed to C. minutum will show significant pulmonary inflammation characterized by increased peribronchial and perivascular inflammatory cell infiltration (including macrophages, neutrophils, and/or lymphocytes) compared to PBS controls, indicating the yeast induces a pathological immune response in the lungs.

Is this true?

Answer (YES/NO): NO